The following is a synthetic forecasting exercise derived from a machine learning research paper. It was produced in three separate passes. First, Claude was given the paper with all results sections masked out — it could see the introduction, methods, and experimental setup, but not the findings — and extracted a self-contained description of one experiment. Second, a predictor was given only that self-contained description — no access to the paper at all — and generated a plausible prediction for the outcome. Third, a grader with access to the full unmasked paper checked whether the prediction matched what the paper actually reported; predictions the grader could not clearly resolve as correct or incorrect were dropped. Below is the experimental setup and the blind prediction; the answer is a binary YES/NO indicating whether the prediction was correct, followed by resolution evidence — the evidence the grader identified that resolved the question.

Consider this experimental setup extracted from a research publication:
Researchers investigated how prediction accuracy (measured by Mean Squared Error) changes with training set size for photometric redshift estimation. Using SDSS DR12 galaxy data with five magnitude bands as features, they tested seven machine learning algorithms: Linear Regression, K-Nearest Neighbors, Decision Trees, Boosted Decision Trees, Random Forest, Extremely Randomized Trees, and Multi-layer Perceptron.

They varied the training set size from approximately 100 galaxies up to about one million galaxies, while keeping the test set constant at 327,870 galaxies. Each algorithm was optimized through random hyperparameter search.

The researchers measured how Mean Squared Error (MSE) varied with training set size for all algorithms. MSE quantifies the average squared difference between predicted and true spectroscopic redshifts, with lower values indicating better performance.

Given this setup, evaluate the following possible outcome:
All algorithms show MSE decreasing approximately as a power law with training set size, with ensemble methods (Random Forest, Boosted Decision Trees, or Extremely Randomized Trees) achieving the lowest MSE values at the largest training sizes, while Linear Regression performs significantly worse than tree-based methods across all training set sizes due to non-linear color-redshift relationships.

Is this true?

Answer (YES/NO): NO